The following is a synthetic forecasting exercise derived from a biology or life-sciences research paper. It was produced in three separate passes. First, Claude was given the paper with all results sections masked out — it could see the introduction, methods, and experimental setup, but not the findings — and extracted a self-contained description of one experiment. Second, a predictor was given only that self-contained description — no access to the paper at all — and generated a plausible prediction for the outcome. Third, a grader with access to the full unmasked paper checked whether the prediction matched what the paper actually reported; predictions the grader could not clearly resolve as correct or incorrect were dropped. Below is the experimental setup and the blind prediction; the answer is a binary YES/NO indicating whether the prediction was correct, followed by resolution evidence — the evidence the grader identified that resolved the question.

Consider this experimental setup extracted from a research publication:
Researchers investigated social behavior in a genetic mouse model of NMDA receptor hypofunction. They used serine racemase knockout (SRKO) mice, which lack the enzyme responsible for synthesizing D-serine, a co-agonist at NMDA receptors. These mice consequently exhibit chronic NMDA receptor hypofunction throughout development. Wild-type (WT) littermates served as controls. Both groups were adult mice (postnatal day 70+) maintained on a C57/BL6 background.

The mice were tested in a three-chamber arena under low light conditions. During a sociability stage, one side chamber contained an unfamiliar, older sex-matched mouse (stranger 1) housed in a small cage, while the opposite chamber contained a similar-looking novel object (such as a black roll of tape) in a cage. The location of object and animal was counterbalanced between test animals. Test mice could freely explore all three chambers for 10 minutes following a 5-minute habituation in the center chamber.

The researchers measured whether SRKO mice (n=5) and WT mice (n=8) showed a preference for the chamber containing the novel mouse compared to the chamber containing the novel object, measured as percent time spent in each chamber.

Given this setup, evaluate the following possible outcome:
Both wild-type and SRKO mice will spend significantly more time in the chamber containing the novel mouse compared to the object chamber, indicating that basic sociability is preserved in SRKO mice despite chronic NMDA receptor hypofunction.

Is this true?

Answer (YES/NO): YES